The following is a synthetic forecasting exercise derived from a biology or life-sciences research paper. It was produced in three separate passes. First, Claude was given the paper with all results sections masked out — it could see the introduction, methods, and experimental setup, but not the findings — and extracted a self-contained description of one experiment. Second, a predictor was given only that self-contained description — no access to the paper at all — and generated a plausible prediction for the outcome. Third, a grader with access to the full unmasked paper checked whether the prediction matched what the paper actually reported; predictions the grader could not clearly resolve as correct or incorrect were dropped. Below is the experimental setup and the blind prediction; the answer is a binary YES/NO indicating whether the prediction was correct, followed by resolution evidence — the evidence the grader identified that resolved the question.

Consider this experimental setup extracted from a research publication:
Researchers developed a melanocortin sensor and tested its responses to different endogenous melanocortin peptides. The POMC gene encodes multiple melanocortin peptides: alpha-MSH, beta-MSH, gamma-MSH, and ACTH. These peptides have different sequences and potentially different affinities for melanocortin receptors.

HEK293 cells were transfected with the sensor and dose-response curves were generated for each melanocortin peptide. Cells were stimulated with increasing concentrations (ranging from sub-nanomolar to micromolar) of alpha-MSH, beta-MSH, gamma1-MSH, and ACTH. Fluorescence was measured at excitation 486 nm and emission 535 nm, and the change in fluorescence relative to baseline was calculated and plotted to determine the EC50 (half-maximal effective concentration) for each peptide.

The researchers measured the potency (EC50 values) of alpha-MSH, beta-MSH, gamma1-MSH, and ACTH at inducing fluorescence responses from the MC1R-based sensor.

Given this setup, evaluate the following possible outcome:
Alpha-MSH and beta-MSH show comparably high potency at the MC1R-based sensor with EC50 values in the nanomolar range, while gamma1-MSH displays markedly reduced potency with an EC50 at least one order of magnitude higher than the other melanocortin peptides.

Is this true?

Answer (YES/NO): YES